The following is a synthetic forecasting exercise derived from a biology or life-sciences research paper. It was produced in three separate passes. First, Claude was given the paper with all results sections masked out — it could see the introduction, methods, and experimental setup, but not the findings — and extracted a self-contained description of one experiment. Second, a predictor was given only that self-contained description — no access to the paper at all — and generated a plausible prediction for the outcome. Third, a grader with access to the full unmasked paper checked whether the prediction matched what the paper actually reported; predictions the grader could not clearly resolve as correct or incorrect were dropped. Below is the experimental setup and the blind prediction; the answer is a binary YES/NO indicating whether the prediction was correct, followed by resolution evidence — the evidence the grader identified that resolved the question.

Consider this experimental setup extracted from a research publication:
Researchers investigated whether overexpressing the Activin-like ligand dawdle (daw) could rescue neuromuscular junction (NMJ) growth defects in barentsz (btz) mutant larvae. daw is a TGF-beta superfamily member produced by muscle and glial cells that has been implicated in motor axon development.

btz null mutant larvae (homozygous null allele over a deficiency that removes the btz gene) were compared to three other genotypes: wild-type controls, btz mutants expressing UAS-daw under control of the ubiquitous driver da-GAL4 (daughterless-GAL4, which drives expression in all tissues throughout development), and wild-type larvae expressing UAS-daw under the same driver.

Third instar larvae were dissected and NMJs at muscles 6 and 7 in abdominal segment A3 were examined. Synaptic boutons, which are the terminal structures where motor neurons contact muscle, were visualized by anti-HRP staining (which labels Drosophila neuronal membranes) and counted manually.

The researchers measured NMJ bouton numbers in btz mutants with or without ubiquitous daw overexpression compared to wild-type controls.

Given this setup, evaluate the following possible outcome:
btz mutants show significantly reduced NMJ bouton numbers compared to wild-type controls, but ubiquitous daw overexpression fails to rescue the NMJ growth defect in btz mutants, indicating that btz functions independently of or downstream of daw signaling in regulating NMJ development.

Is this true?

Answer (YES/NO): NO